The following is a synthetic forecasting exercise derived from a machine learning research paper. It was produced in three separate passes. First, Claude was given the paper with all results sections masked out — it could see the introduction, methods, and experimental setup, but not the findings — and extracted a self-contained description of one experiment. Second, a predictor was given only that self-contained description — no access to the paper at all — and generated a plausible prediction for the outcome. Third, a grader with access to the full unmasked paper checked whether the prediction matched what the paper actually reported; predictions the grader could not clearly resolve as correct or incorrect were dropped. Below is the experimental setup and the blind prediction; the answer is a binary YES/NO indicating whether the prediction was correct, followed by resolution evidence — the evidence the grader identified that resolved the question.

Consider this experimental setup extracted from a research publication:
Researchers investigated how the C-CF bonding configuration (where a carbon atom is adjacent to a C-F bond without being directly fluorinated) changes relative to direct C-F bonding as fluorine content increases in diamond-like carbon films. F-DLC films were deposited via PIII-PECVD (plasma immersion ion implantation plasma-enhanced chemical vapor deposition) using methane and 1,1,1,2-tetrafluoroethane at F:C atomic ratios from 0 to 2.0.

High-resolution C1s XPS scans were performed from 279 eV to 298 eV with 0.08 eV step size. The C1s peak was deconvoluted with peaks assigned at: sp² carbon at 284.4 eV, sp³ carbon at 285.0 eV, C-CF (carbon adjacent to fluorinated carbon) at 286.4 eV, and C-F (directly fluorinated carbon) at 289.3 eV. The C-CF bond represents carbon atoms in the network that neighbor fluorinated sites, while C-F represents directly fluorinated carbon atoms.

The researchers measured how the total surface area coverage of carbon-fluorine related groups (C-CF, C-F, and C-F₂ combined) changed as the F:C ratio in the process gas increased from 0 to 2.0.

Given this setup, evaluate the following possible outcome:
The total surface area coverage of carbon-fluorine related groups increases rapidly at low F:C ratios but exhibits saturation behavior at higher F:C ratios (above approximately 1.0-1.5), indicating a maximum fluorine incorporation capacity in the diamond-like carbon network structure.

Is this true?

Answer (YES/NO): NO